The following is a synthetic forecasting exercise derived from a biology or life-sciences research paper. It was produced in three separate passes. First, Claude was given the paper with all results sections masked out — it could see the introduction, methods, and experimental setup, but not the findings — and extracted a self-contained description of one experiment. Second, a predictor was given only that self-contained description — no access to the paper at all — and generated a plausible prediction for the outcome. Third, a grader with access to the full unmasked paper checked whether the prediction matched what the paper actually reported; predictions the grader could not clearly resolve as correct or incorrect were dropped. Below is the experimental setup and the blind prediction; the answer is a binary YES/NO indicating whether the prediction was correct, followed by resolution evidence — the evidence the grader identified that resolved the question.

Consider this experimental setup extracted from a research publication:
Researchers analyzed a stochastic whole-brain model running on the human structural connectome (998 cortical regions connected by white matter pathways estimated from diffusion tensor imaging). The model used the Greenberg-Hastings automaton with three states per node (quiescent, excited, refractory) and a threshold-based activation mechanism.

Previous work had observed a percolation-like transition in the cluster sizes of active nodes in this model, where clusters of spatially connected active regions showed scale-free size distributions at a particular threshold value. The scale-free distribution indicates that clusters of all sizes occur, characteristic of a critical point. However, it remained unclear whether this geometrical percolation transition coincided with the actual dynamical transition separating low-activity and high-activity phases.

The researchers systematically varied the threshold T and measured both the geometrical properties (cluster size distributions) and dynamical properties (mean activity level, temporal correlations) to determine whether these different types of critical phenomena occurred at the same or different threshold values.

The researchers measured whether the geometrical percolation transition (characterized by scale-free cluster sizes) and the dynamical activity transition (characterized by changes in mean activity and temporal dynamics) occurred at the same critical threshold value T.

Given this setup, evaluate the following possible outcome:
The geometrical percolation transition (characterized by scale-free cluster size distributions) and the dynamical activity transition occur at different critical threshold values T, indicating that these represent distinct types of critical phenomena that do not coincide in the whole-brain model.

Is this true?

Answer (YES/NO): YES